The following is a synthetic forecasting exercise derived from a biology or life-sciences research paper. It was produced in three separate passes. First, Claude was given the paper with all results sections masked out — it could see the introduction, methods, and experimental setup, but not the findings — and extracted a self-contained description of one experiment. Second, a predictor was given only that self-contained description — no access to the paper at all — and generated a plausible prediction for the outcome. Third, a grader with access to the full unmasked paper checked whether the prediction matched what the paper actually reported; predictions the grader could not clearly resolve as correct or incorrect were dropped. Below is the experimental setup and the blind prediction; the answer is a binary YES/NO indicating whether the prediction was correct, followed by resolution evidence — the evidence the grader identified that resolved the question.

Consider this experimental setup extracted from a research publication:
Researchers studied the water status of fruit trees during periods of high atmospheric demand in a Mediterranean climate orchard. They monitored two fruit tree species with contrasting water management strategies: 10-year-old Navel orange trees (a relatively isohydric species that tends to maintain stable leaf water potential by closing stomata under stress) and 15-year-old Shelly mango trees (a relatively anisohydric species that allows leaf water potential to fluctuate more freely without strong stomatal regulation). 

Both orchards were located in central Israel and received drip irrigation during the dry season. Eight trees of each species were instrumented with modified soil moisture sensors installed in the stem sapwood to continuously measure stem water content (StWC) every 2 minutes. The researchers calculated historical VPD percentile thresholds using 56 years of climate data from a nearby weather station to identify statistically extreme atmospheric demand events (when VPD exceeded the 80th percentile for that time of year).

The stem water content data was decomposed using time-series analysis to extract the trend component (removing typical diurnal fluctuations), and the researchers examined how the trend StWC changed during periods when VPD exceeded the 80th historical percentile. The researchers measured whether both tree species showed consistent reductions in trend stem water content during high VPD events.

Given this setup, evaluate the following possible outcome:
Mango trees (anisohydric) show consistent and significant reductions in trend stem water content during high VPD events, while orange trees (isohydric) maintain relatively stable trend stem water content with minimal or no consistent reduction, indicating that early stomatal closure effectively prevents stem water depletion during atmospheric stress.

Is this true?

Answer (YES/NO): NO